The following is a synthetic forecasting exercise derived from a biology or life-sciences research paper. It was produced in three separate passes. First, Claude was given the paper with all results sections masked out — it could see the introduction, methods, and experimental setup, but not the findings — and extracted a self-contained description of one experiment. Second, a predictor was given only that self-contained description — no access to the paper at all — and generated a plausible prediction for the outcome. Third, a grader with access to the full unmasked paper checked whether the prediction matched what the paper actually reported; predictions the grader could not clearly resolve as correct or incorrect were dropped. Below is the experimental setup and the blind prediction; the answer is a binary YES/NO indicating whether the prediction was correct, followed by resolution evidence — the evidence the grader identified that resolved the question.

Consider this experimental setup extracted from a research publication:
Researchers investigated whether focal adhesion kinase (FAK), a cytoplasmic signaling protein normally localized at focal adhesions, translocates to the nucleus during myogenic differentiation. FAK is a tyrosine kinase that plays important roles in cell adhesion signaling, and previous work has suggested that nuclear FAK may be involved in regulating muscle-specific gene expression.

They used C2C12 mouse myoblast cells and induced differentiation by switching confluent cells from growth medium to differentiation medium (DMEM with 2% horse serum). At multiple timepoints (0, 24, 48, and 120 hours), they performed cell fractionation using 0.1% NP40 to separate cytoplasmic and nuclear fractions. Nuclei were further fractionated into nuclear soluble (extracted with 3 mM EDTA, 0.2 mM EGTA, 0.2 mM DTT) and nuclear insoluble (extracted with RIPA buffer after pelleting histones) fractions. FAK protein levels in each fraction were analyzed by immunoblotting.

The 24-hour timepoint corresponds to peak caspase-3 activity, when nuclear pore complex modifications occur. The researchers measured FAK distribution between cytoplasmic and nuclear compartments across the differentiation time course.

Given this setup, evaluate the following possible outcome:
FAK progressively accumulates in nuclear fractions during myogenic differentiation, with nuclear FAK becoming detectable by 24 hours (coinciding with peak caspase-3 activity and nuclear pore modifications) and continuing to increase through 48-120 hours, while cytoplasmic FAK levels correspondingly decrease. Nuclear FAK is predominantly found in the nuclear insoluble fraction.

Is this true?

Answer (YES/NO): NO